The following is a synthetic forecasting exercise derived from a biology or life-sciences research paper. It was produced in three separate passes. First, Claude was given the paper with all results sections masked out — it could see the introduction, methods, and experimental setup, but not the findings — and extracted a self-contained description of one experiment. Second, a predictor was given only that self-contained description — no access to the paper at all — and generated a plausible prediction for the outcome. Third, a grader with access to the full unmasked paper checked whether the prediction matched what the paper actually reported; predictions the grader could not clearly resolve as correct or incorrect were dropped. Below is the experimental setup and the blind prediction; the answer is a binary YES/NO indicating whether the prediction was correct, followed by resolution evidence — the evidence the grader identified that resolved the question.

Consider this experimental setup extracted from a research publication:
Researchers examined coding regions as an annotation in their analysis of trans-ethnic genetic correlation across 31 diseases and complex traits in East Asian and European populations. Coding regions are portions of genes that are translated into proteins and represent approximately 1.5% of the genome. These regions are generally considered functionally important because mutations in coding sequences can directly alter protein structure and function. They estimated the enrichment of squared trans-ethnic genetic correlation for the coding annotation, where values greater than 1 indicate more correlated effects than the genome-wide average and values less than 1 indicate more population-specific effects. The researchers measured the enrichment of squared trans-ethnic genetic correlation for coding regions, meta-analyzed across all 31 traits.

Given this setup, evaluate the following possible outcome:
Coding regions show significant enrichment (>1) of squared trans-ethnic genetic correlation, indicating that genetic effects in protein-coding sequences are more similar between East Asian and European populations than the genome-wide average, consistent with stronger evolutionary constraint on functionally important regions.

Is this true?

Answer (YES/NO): NO